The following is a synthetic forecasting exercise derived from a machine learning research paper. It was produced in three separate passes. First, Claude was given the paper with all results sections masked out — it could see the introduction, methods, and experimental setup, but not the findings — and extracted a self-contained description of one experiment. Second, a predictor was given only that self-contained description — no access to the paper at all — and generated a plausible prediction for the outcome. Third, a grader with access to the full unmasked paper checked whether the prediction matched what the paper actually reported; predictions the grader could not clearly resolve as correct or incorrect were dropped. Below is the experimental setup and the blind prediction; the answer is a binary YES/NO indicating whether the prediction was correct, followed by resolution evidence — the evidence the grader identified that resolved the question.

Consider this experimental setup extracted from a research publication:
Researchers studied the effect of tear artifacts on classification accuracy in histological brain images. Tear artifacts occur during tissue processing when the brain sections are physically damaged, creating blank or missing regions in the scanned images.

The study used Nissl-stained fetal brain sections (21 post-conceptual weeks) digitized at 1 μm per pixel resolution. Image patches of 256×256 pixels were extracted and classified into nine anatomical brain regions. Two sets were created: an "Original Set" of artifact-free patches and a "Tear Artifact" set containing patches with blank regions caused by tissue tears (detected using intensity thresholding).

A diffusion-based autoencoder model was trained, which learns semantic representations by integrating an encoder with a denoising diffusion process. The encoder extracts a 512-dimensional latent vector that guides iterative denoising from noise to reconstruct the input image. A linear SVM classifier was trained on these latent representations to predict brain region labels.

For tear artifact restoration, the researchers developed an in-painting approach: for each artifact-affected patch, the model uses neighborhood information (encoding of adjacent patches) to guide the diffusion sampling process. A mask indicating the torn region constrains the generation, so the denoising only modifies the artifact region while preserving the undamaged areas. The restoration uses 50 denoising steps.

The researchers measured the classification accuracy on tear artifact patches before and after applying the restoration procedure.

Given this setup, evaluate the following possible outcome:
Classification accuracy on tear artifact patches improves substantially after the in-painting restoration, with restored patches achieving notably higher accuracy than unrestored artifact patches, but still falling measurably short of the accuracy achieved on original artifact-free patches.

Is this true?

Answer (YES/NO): YES